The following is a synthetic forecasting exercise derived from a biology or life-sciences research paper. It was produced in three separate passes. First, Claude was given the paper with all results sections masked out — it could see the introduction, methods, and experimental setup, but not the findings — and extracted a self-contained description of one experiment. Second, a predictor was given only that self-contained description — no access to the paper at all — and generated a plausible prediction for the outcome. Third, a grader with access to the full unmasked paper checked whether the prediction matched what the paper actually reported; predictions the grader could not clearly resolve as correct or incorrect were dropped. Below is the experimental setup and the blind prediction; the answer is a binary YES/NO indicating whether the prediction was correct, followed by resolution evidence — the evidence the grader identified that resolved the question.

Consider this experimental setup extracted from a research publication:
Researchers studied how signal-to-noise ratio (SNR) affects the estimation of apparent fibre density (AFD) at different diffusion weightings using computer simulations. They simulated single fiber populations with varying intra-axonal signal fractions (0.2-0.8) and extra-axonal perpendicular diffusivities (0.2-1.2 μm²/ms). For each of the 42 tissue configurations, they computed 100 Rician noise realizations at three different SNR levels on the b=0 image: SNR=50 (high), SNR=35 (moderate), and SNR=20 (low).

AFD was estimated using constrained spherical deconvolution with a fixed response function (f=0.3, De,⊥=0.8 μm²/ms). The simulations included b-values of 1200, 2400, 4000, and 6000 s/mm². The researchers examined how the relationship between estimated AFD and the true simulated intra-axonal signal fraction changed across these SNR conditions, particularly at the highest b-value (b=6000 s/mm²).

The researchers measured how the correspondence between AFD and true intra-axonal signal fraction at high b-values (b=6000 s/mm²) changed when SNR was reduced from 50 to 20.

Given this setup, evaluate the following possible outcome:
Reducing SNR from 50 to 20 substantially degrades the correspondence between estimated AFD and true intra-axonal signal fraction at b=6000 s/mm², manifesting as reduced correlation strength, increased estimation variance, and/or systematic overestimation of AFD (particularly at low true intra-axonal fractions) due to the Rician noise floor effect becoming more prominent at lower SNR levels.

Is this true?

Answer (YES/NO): NO